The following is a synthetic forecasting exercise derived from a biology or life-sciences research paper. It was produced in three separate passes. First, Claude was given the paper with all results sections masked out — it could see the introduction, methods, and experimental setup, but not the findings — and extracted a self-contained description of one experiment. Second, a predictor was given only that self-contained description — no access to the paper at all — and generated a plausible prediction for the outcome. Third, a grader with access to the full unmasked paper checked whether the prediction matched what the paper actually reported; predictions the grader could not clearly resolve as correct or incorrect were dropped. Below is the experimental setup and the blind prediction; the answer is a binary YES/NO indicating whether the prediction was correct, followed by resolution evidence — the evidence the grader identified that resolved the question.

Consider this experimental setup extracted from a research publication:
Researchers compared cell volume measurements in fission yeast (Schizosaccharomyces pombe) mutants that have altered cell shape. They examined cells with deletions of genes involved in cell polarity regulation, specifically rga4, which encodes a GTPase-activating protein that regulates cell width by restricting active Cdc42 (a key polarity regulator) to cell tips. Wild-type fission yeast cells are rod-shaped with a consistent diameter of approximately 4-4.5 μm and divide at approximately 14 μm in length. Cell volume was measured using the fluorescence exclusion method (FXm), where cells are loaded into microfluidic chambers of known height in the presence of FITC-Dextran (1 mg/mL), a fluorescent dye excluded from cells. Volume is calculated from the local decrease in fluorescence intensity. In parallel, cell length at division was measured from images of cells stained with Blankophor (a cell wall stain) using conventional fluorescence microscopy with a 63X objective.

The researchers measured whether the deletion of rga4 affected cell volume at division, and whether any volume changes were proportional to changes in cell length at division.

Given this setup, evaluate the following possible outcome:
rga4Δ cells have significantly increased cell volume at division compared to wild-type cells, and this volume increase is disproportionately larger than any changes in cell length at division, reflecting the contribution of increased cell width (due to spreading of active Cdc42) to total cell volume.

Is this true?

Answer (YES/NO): YES